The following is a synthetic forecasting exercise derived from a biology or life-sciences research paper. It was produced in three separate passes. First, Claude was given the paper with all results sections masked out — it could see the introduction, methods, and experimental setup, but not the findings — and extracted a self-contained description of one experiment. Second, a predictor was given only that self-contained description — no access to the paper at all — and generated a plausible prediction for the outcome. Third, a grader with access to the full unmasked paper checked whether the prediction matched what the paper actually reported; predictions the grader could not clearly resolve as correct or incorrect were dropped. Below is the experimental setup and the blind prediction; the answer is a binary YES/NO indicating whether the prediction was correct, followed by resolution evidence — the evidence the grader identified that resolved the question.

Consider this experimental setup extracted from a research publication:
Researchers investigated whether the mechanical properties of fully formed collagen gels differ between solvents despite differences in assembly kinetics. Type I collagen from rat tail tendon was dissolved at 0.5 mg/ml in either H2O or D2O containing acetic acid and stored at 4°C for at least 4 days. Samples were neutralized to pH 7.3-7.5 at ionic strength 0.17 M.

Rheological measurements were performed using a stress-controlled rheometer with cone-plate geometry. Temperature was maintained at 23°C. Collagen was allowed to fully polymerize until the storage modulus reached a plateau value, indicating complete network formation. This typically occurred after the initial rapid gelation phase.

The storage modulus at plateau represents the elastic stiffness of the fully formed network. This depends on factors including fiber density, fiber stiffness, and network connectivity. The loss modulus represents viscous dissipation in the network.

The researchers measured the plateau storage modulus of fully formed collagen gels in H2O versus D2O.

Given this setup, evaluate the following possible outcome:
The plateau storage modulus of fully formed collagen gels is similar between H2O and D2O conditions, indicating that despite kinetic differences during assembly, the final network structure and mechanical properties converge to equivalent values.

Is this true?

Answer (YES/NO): NO